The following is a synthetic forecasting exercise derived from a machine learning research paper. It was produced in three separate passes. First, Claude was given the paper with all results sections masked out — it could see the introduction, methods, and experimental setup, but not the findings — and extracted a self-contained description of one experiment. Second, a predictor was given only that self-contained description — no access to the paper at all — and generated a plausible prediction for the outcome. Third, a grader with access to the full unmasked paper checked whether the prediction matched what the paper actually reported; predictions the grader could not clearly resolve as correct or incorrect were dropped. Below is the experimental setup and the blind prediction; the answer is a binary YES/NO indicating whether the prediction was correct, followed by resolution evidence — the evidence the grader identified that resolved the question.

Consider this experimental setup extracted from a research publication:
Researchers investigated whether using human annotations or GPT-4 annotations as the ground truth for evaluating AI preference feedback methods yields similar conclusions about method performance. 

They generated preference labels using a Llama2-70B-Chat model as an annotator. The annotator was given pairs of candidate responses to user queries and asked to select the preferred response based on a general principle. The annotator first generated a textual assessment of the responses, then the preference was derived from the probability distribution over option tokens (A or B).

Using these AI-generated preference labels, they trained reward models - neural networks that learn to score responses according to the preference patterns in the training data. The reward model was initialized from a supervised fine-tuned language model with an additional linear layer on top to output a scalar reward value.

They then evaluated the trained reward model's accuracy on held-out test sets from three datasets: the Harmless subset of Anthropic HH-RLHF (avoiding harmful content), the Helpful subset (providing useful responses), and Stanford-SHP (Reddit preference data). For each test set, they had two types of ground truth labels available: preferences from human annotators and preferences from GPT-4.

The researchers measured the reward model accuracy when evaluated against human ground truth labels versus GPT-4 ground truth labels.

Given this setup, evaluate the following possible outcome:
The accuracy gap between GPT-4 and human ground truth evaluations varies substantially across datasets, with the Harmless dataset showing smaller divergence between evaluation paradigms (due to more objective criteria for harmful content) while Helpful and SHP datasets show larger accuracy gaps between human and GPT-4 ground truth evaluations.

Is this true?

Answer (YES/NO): NO